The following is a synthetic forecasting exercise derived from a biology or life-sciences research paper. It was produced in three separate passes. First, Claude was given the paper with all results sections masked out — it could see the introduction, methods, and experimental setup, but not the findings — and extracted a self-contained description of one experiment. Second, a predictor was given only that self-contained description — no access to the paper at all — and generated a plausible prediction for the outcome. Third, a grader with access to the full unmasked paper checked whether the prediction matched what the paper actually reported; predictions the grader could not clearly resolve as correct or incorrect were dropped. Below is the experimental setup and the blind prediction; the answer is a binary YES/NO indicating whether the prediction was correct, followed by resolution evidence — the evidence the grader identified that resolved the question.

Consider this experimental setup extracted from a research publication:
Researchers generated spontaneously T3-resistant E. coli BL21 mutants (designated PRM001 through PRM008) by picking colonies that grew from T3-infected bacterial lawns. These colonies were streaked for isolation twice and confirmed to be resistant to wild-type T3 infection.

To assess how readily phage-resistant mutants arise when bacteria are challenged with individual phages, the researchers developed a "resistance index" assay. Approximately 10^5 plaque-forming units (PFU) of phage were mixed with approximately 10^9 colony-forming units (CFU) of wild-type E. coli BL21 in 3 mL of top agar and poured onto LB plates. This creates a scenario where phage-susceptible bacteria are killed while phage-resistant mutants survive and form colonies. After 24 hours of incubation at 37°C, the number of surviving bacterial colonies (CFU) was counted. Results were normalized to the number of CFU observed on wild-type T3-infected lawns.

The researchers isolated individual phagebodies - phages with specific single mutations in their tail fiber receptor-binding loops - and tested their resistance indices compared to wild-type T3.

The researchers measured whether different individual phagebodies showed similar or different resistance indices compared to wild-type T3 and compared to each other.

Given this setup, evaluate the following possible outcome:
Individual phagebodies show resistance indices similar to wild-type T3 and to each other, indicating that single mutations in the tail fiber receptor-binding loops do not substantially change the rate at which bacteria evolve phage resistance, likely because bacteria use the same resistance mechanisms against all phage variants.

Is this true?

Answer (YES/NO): NO